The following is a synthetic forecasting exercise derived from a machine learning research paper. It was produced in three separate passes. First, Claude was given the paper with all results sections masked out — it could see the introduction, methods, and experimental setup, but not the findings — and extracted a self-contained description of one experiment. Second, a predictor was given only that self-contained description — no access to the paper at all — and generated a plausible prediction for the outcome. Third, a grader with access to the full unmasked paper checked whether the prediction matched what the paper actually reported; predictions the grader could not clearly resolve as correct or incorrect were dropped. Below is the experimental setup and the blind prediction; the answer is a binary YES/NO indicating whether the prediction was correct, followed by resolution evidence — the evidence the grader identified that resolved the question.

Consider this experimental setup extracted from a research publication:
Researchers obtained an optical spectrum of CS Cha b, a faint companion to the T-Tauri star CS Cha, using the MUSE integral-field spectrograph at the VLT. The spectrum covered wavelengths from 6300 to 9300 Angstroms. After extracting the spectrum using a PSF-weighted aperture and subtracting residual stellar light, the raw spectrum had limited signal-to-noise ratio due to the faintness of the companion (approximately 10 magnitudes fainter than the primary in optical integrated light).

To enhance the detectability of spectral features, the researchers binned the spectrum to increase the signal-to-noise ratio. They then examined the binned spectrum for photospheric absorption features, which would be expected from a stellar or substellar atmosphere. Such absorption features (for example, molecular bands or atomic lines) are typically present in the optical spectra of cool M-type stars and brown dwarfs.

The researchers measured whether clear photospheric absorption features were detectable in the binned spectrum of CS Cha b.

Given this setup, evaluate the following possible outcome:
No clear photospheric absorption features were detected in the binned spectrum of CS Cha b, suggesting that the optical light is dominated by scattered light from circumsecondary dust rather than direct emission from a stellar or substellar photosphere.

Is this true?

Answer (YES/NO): YES